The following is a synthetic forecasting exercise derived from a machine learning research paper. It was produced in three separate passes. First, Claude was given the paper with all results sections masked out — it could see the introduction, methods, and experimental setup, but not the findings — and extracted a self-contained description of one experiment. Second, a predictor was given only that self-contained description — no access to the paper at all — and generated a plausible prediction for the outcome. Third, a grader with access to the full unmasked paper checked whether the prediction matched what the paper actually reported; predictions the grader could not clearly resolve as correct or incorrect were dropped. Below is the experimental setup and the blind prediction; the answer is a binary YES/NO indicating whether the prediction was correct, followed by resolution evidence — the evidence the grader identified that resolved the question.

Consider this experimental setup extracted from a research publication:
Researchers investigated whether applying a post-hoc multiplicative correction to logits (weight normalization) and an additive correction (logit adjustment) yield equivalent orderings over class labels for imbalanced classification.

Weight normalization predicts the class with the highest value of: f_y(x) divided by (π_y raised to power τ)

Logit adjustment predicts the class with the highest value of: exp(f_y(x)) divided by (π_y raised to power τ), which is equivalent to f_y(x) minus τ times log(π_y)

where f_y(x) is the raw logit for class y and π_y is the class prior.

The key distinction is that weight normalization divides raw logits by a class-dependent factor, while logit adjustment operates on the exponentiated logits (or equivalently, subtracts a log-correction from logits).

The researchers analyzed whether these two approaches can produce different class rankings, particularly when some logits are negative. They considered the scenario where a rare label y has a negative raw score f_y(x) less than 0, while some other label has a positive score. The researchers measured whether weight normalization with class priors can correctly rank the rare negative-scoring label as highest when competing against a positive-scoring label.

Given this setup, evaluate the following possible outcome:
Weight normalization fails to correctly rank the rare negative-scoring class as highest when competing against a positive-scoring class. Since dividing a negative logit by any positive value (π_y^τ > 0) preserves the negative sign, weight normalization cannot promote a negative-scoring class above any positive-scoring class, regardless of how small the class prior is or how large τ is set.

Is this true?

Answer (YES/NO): YES